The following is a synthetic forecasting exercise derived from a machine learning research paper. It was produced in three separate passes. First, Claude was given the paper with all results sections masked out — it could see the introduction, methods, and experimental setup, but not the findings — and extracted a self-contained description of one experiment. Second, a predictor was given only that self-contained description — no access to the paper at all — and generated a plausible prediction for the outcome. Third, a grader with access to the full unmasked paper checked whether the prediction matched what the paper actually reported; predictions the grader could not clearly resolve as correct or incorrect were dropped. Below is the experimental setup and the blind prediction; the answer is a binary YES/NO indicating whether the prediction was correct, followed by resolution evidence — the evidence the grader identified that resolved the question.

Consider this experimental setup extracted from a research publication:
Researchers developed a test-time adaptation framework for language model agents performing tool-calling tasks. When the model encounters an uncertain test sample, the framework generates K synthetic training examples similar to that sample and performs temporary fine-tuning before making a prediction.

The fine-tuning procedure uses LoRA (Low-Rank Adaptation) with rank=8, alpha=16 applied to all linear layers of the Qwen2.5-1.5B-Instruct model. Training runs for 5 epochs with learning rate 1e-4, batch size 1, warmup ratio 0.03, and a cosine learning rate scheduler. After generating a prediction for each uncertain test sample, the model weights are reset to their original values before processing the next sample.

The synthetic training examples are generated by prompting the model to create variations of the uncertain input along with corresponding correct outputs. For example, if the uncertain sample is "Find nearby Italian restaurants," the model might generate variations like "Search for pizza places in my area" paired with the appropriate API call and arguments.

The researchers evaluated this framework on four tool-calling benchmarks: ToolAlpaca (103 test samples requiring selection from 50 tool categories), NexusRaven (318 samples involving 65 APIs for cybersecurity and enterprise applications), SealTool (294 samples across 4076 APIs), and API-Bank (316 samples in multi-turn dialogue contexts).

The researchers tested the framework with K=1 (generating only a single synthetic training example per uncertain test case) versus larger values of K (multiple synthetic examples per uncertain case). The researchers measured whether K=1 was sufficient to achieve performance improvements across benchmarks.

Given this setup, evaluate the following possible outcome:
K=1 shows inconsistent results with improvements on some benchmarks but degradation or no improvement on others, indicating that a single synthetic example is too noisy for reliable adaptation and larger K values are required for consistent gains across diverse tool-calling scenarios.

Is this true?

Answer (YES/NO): NO